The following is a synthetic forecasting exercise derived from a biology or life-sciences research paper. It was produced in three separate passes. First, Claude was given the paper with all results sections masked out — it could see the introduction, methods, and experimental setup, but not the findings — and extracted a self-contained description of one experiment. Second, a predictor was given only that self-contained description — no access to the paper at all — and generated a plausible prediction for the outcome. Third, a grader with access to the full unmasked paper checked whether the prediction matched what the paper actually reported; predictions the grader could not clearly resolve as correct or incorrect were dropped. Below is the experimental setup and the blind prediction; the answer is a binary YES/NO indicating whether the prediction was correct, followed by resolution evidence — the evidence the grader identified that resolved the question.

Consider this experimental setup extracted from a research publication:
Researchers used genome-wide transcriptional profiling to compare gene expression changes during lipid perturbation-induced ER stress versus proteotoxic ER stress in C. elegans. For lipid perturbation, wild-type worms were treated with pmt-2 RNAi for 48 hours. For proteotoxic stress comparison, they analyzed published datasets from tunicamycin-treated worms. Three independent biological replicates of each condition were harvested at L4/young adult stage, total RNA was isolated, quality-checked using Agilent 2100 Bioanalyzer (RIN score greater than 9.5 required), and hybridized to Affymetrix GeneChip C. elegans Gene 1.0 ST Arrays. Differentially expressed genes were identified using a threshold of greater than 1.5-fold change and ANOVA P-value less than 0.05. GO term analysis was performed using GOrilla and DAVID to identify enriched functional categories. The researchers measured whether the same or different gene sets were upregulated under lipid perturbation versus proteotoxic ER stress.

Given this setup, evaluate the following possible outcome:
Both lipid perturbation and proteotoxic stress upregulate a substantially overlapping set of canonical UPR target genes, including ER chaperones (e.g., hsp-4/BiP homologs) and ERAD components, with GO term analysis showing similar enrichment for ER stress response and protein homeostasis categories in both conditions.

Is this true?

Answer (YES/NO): NO